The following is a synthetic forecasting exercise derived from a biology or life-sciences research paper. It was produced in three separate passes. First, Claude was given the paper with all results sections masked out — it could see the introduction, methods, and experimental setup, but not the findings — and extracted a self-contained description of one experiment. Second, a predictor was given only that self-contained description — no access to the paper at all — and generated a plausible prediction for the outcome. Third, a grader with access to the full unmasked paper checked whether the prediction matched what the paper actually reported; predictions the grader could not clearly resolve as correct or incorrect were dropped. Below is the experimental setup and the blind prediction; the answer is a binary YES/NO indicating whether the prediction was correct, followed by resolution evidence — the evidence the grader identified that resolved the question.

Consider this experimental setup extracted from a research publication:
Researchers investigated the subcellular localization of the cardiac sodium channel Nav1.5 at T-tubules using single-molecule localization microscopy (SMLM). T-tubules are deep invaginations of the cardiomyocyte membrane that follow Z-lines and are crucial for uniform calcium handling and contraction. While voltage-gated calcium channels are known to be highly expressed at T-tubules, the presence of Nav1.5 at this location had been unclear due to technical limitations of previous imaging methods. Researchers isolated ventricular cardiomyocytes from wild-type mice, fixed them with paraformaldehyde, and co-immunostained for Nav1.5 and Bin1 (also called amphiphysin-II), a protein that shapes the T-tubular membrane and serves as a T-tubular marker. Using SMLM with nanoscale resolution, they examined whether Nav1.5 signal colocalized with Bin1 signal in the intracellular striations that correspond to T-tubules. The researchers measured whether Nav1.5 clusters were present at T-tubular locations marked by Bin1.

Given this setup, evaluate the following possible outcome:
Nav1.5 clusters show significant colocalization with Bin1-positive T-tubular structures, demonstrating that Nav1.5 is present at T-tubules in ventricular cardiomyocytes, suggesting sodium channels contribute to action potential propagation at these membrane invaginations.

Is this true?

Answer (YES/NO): YES